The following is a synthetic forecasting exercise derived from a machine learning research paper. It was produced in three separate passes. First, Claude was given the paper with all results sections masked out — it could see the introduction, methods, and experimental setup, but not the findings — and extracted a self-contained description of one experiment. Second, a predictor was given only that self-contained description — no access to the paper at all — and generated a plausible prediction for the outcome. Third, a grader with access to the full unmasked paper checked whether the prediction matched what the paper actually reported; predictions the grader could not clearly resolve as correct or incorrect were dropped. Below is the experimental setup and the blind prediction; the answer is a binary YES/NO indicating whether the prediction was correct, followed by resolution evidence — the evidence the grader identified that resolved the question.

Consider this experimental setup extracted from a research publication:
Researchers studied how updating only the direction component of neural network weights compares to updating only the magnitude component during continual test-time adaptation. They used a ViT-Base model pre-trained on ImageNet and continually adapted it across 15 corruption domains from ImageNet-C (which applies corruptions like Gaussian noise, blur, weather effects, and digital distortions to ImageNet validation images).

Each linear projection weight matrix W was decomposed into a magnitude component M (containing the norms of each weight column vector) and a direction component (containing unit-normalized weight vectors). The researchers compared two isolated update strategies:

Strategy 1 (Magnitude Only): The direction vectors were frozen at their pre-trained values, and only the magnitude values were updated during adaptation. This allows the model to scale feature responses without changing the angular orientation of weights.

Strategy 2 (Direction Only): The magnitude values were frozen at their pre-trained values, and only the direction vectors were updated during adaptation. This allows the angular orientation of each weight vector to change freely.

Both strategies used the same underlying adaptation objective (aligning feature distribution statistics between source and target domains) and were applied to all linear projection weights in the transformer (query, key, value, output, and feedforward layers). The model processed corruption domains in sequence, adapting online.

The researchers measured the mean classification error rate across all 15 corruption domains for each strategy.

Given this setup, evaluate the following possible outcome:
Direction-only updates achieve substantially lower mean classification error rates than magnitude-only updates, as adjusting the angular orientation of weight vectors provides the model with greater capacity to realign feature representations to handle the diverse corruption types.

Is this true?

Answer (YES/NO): NO